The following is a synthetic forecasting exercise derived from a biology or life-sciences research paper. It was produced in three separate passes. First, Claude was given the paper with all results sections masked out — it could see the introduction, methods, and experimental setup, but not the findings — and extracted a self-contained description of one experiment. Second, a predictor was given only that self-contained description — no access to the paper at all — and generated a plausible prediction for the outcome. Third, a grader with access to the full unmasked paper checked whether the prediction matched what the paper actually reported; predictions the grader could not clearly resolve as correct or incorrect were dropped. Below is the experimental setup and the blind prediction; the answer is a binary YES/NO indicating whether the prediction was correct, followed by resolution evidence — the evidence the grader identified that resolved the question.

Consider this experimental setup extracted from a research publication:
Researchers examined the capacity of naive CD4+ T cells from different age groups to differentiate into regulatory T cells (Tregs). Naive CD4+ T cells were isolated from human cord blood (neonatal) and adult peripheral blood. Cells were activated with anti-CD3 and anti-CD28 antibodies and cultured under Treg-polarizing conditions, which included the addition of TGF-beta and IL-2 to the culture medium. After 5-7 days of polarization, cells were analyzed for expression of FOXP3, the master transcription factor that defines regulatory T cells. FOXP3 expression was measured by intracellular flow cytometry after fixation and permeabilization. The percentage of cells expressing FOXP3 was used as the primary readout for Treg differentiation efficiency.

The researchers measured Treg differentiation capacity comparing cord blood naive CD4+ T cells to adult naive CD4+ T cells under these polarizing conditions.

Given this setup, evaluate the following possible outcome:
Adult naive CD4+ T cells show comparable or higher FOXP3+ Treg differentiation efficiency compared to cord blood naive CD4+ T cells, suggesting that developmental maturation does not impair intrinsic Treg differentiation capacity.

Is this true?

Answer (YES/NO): NO